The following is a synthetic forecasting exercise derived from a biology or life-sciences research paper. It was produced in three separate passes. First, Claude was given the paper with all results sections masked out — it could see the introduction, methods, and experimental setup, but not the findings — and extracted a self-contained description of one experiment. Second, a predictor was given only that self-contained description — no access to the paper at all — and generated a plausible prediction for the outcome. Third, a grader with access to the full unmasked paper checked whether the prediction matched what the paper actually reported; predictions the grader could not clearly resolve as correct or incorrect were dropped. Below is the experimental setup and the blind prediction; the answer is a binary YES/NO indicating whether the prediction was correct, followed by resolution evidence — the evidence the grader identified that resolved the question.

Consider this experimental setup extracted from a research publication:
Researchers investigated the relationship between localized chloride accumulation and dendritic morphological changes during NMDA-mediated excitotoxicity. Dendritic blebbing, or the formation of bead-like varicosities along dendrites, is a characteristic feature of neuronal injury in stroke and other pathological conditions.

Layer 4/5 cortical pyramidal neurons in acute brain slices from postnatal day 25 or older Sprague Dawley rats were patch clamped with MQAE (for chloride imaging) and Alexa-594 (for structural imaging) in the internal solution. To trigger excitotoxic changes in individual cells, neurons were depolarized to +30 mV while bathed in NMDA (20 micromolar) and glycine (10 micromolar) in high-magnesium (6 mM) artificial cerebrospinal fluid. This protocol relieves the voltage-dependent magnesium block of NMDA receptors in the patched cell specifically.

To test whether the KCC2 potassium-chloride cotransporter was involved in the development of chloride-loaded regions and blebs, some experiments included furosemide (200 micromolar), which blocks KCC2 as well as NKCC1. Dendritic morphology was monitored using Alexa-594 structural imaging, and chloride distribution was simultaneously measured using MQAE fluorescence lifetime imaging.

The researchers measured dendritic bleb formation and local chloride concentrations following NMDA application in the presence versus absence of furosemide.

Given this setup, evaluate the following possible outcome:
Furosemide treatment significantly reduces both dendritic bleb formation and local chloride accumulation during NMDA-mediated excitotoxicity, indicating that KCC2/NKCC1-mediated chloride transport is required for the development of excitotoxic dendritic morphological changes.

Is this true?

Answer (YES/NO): YES